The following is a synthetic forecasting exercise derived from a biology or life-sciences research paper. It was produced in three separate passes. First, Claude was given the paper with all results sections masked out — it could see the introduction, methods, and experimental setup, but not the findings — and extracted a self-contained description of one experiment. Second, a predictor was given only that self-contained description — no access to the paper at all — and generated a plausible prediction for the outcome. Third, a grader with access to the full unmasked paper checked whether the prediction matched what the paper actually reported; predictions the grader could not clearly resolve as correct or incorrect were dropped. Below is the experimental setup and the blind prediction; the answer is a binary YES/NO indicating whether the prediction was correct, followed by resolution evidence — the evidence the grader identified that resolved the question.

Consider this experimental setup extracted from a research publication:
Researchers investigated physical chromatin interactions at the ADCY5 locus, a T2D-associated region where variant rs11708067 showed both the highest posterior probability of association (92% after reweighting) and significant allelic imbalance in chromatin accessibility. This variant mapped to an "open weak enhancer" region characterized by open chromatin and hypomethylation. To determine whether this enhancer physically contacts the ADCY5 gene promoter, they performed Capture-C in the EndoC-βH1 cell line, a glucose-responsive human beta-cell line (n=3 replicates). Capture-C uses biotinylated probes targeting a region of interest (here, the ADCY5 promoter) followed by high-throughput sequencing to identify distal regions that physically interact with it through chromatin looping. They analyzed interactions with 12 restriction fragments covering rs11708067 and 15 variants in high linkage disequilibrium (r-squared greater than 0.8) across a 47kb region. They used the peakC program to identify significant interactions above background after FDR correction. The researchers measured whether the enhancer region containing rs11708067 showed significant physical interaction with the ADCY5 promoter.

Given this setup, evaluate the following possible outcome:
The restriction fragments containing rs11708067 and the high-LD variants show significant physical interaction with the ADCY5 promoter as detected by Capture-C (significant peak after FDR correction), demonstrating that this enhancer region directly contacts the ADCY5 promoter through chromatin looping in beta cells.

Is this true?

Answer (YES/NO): YES